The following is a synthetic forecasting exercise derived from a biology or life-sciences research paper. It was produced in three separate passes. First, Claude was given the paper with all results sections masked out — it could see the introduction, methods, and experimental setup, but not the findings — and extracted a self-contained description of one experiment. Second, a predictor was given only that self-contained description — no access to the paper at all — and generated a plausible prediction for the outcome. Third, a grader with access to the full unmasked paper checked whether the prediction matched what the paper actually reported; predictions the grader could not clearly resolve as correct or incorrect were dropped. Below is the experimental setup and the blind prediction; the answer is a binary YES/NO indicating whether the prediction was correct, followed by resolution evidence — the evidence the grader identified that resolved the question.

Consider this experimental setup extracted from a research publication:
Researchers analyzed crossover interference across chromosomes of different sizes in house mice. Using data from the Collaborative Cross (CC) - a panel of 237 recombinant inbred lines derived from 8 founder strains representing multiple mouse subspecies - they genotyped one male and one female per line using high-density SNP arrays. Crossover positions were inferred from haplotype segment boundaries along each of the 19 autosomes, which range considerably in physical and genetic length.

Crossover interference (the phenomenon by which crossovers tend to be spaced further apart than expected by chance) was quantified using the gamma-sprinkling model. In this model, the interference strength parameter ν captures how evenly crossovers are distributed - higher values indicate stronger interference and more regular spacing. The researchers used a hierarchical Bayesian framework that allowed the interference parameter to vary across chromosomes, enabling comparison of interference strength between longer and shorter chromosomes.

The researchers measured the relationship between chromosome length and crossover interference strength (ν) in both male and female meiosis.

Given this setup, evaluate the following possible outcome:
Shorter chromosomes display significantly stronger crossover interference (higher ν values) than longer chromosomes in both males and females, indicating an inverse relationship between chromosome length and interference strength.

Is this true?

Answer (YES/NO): YES